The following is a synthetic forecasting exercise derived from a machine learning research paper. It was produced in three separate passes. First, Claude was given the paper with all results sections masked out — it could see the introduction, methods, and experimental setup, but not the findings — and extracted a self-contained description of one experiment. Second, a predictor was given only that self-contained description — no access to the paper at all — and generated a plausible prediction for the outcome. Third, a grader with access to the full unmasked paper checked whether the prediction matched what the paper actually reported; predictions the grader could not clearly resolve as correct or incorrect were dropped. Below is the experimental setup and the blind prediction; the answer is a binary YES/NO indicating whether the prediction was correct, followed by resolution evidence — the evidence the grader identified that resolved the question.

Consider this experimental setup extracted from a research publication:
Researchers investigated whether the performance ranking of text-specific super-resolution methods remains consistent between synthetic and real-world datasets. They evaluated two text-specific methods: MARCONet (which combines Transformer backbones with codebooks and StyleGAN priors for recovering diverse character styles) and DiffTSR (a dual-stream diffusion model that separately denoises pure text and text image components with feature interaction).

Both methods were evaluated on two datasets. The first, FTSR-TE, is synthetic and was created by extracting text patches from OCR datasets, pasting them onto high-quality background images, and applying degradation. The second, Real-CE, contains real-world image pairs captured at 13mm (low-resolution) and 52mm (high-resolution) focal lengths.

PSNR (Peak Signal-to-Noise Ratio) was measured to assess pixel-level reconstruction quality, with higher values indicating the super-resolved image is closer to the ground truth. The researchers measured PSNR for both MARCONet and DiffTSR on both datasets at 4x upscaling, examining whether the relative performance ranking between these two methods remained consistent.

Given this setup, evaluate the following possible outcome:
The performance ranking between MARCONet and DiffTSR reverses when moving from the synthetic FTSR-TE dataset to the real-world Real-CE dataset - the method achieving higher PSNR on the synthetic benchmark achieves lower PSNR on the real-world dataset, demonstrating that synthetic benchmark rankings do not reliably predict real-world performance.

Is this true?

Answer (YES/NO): YES